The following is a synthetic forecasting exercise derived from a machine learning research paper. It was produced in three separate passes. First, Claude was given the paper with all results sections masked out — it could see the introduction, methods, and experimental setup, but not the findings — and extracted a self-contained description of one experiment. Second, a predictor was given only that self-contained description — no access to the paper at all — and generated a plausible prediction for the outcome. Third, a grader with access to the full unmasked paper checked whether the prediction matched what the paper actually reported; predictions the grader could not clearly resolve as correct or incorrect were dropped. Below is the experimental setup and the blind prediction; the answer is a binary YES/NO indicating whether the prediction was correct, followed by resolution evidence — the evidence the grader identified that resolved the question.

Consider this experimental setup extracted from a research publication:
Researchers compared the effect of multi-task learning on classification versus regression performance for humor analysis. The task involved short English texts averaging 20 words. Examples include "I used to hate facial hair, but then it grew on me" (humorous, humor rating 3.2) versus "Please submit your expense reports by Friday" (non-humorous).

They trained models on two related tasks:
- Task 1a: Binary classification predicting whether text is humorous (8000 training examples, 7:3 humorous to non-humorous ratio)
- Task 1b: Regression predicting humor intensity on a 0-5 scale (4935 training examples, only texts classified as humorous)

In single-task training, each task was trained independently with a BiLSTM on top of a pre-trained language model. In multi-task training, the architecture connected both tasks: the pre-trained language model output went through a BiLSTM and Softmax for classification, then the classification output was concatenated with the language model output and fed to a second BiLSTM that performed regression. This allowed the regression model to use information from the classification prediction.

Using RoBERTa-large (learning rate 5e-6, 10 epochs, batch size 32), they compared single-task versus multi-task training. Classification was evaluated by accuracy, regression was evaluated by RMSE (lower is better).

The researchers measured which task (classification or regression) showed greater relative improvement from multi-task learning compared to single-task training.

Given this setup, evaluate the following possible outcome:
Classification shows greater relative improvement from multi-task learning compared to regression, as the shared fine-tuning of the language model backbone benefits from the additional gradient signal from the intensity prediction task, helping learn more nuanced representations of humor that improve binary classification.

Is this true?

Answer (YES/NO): NO